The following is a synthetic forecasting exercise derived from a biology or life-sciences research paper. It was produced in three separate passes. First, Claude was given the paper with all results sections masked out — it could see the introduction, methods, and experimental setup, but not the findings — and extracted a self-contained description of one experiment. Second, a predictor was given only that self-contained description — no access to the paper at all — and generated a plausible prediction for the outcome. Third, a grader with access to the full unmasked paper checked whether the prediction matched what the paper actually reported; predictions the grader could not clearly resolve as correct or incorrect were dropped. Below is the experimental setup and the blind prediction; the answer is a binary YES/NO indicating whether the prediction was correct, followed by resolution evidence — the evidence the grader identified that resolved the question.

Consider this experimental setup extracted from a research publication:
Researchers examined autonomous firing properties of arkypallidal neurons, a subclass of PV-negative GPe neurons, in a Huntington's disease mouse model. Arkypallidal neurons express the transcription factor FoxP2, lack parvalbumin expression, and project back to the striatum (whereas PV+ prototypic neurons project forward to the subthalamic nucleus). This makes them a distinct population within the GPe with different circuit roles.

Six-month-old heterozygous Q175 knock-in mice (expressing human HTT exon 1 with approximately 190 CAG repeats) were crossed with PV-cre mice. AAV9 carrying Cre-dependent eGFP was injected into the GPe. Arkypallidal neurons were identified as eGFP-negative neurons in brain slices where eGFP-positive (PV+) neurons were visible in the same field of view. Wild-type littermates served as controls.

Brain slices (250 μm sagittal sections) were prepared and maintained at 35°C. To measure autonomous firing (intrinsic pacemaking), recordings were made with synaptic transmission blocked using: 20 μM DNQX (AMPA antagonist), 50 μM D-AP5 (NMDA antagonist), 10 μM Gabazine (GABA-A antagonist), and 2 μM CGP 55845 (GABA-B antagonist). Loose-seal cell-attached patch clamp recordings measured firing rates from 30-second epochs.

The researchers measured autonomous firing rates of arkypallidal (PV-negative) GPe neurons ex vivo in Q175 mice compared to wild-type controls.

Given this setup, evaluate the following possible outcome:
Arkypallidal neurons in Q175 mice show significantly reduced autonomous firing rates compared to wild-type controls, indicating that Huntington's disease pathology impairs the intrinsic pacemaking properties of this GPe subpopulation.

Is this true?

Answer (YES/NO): NO